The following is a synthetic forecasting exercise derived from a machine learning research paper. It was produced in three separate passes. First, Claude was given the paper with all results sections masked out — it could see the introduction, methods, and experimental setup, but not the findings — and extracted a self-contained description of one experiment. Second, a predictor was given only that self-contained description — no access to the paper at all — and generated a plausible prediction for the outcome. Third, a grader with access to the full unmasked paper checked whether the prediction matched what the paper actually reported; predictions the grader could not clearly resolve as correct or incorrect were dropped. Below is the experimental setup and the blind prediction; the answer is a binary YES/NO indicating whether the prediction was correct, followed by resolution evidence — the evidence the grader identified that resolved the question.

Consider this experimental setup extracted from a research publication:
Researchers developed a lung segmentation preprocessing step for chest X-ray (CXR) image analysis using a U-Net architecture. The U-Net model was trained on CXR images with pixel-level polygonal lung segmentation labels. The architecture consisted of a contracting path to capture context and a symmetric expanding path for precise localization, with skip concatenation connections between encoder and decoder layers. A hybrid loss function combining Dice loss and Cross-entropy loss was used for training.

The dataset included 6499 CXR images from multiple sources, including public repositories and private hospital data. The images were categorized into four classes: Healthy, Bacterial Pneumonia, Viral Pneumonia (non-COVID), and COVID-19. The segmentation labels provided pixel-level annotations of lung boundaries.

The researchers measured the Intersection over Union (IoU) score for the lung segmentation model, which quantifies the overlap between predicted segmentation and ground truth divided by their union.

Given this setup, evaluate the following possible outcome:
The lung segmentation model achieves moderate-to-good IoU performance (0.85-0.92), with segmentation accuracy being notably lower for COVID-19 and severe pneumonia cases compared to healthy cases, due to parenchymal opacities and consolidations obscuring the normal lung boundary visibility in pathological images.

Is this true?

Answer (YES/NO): NO